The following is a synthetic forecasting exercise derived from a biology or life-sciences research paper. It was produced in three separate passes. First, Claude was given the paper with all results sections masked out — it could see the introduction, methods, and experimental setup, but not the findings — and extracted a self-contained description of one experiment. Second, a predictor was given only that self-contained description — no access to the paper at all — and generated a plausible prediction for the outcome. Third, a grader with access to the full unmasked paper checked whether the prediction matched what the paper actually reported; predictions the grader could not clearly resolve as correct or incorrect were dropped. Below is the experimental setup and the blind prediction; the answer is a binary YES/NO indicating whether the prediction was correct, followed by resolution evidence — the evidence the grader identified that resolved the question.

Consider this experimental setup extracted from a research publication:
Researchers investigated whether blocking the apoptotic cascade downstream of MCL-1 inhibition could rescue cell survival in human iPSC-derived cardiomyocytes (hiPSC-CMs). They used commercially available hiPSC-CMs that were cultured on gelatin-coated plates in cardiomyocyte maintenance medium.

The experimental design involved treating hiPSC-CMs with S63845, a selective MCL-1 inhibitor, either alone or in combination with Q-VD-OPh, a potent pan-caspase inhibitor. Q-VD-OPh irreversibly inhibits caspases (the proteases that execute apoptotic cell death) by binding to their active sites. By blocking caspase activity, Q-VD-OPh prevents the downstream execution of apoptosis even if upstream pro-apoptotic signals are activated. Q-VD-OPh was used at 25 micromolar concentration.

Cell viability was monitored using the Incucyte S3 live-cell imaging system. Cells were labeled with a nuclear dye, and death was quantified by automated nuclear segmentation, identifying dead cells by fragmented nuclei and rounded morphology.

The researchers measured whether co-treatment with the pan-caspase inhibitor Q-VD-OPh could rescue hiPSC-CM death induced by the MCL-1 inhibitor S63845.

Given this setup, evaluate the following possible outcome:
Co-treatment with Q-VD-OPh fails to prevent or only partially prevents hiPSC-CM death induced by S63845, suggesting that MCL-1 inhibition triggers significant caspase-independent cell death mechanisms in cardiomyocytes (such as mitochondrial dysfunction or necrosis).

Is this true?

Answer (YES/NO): YES